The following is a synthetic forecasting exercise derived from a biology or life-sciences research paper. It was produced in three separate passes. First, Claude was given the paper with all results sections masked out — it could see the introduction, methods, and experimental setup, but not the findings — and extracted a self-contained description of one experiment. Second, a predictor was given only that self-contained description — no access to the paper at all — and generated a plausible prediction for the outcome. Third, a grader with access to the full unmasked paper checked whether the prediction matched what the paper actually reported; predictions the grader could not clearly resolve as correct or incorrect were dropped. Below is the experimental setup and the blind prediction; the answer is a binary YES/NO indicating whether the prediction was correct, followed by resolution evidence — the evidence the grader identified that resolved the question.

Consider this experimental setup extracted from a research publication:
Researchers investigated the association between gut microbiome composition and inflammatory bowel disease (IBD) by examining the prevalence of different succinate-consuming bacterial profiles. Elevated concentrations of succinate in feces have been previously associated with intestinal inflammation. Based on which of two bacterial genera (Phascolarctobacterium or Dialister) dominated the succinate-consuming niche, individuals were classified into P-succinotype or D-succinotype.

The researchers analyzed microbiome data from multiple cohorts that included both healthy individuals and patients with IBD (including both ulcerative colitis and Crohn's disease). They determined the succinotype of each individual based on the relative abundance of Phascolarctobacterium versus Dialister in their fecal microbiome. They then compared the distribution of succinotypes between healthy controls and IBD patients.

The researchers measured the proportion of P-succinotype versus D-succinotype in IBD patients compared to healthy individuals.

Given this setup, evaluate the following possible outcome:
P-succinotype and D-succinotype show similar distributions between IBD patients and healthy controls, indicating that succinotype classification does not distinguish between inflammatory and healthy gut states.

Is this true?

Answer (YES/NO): NO